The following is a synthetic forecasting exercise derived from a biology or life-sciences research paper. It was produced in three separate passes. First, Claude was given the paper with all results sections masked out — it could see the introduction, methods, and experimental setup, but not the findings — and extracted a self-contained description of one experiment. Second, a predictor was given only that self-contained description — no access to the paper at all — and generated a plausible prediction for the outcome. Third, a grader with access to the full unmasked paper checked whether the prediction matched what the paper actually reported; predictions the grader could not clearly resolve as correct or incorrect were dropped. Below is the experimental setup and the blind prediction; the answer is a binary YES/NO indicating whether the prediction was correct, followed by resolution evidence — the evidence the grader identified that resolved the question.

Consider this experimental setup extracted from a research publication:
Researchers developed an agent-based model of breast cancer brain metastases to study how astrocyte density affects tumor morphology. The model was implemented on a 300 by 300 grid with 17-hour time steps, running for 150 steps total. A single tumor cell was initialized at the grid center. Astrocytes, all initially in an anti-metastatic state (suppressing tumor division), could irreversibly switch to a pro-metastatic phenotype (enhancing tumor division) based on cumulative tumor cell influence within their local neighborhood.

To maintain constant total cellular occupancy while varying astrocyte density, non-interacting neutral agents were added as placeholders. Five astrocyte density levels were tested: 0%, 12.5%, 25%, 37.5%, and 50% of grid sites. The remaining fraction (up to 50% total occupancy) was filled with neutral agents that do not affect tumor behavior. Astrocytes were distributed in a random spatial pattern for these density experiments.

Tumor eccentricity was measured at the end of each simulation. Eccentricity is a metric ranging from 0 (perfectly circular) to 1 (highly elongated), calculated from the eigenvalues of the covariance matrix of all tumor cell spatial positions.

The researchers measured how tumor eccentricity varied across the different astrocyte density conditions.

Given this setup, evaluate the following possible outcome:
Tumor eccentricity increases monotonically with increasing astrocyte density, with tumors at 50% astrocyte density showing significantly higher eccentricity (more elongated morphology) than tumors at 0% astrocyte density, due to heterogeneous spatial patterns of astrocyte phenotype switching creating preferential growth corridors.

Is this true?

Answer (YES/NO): NO